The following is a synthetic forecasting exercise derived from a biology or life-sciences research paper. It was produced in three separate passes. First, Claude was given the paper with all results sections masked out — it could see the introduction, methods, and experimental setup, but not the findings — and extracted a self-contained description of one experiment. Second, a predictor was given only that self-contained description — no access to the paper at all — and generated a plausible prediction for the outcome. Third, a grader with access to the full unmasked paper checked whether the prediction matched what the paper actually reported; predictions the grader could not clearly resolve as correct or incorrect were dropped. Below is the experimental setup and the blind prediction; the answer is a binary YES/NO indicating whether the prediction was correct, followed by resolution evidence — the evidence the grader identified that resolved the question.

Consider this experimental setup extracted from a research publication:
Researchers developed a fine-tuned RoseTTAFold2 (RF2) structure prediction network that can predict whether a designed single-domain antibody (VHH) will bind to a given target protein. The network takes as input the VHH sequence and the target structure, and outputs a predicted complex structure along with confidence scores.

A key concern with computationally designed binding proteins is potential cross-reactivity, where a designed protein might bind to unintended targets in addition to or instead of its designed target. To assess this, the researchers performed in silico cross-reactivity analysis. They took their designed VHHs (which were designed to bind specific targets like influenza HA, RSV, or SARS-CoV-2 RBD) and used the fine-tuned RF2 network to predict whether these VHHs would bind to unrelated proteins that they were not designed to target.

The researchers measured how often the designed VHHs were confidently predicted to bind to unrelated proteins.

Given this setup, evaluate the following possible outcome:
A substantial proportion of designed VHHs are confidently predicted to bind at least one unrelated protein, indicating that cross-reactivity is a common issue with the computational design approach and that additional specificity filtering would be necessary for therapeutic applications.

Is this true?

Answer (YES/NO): NO